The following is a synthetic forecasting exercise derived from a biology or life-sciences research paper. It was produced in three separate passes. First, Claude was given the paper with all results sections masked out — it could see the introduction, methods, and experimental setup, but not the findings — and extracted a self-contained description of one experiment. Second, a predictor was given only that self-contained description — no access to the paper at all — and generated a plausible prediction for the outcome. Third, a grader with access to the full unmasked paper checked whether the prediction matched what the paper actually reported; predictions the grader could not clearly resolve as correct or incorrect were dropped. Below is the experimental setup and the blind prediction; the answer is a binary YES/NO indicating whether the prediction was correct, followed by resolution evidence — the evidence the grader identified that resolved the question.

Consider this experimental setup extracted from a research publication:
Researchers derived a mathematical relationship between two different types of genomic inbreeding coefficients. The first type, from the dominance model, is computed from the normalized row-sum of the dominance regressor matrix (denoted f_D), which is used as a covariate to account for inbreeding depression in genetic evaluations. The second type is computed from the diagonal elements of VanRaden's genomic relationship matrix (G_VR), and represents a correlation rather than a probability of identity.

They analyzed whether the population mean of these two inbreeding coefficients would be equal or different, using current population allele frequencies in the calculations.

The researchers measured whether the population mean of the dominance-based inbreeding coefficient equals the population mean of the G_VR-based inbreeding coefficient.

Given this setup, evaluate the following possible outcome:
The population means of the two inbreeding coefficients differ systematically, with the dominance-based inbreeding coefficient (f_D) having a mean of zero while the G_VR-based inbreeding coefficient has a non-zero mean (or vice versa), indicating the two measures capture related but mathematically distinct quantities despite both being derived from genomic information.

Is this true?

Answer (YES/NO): NO